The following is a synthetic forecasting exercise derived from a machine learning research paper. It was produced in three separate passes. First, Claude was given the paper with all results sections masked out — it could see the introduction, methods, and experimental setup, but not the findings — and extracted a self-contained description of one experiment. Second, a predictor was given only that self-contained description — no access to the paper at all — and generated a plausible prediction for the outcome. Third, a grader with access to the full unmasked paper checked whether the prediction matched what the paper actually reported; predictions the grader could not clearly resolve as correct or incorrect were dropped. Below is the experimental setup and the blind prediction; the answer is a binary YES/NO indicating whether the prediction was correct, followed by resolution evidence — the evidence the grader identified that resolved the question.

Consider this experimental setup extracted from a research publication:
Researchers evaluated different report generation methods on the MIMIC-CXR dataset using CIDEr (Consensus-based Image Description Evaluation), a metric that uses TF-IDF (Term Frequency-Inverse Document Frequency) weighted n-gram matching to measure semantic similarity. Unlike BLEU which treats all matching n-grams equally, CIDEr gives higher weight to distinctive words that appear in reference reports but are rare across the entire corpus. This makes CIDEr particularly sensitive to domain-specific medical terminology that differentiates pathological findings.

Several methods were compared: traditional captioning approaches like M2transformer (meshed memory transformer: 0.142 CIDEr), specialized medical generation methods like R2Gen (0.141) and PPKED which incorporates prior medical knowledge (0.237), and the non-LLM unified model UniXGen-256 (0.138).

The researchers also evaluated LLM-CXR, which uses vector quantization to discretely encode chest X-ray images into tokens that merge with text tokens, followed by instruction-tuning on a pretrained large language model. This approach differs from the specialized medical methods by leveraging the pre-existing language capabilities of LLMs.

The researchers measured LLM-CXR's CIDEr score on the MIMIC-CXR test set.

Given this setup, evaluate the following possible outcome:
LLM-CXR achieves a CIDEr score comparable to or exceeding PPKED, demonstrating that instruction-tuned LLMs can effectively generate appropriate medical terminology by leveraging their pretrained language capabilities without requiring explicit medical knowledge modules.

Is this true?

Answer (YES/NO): YES